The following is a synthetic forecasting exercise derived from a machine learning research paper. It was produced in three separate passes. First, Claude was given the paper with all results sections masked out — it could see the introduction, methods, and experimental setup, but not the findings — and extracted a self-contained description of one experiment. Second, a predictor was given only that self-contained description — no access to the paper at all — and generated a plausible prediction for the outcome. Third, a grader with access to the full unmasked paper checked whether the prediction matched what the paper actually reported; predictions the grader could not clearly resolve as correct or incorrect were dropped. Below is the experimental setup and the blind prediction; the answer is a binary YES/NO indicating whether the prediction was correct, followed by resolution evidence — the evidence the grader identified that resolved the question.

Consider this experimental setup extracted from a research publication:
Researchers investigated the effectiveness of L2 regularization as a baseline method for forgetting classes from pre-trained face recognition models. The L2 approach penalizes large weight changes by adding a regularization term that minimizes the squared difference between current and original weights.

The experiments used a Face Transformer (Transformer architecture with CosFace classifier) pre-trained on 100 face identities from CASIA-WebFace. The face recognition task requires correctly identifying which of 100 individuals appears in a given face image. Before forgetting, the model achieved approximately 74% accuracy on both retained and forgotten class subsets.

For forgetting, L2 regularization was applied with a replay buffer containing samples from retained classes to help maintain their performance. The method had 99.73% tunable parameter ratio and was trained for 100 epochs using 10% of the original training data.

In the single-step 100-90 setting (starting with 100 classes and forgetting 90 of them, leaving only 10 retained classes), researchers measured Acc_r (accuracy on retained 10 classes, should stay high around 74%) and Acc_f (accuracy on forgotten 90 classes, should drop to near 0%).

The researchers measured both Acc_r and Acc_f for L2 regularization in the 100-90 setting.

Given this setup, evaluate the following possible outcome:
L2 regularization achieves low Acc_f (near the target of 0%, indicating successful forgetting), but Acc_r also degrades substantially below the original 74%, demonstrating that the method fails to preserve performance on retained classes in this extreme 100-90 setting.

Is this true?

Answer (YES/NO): YES